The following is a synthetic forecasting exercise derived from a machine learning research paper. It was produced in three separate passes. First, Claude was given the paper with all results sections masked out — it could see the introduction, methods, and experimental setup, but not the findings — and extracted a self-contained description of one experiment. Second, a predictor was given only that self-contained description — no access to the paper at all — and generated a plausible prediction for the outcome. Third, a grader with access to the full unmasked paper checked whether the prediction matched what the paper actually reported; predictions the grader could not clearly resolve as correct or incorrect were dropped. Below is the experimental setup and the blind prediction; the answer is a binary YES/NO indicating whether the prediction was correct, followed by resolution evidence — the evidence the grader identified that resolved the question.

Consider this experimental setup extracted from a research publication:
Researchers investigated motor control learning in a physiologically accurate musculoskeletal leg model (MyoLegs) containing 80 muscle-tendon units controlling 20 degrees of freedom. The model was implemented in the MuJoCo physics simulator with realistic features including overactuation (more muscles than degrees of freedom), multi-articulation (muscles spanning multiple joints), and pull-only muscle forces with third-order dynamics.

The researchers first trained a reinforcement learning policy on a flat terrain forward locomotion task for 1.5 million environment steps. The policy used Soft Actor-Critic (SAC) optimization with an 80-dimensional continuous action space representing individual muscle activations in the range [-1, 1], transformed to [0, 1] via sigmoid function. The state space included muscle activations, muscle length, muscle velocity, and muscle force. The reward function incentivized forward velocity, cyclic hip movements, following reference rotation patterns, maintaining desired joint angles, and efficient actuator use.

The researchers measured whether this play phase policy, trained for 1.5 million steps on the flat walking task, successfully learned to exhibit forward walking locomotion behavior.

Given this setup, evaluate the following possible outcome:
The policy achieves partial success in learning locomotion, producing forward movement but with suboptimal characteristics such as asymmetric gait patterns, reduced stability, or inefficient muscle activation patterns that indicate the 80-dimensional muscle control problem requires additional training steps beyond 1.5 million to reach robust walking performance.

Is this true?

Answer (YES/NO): NO